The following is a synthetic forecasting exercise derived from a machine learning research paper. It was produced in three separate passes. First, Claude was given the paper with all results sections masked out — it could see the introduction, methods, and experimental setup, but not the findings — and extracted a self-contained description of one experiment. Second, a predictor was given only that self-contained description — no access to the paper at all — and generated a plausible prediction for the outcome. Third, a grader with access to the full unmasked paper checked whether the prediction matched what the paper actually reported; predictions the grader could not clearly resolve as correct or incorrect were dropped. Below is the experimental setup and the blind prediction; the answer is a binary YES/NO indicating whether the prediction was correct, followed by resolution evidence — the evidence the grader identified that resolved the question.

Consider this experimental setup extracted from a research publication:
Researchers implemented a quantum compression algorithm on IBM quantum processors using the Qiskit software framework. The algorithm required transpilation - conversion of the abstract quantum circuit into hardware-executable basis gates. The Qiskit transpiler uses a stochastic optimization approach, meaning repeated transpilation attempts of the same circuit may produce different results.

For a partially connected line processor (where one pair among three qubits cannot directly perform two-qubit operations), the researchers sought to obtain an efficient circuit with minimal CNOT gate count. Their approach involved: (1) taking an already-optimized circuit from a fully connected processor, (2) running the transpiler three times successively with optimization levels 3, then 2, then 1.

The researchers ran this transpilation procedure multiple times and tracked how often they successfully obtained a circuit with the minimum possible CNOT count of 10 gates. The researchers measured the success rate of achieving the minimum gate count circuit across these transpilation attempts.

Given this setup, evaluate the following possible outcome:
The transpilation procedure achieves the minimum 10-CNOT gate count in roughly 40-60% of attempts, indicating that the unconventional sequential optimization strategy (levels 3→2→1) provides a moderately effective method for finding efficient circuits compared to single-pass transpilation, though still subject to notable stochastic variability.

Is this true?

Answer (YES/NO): NO